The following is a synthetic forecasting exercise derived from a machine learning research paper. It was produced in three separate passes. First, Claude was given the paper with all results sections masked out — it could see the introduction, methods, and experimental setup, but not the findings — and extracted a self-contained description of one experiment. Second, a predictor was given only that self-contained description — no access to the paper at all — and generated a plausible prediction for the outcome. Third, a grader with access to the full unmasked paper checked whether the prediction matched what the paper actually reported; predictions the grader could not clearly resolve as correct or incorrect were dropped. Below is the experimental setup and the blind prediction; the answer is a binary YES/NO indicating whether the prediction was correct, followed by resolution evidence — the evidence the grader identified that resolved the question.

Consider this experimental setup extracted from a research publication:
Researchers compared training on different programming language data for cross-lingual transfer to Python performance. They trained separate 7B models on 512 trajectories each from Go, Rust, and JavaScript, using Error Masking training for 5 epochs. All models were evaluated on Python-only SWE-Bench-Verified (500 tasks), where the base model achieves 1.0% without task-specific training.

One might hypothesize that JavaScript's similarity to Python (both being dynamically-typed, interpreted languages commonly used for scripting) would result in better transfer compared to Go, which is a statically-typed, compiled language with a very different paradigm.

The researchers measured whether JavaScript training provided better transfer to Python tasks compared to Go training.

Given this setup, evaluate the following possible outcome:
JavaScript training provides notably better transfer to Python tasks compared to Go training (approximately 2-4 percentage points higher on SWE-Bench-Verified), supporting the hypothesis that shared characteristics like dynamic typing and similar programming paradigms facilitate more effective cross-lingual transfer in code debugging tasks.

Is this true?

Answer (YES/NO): NO